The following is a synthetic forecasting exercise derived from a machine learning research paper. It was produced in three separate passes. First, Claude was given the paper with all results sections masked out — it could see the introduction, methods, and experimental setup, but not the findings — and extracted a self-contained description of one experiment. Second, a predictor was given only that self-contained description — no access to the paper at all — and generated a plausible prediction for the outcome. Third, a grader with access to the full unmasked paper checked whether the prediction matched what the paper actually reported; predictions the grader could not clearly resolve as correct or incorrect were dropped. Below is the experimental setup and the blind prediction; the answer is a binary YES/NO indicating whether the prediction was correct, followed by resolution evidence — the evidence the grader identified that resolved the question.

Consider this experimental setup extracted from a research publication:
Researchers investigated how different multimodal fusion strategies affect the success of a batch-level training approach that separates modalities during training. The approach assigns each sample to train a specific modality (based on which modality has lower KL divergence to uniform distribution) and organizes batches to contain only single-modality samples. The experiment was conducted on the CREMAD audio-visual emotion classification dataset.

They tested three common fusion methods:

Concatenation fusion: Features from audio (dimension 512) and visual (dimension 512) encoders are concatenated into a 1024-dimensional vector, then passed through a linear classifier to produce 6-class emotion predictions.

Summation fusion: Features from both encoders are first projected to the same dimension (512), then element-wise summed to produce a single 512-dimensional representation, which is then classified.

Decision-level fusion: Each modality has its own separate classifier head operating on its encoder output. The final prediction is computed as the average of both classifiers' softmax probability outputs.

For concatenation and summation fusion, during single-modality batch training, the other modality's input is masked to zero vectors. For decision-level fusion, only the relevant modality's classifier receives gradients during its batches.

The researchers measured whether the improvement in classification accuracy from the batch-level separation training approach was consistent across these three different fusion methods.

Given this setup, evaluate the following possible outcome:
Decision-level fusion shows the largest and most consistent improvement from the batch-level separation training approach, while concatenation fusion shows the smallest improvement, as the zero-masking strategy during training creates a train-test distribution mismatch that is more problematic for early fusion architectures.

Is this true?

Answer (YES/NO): NO